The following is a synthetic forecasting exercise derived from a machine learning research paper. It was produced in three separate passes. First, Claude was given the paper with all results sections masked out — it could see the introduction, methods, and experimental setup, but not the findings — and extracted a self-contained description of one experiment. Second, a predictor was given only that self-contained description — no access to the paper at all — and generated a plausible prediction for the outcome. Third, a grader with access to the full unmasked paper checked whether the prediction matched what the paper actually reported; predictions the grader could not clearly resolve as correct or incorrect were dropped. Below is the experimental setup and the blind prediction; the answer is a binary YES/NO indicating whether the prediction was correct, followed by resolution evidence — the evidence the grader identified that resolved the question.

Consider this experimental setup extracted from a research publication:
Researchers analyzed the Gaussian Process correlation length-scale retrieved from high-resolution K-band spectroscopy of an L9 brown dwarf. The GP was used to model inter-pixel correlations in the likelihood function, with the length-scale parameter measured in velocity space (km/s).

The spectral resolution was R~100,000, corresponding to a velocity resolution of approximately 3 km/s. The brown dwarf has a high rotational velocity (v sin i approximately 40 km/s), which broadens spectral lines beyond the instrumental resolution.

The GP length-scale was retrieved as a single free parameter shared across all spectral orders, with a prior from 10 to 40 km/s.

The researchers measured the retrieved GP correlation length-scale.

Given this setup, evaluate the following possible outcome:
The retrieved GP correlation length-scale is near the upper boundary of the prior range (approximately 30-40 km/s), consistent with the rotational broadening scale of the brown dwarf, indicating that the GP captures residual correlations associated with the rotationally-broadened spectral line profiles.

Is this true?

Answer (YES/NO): NO